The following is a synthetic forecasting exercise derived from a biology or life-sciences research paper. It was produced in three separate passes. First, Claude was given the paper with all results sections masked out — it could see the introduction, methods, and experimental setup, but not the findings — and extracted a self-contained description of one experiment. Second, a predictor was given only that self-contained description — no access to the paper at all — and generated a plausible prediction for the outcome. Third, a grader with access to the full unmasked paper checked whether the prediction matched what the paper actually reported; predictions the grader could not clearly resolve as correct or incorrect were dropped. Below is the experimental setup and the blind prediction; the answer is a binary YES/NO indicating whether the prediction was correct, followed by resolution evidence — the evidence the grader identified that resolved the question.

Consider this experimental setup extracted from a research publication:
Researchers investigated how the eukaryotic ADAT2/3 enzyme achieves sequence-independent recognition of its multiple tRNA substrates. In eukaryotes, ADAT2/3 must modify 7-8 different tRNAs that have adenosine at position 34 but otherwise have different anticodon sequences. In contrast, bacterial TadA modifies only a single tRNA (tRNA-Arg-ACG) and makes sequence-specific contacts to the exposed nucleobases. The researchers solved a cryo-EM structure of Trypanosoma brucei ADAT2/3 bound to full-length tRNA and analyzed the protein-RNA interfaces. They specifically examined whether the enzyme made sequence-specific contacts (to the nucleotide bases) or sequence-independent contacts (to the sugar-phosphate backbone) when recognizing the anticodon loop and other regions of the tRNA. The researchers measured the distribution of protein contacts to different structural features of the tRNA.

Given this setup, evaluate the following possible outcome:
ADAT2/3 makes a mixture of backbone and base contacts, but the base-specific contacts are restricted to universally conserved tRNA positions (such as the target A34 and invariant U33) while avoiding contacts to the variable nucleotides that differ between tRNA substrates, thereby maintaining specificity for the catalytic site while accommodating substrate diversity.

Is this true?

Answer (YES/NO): NO